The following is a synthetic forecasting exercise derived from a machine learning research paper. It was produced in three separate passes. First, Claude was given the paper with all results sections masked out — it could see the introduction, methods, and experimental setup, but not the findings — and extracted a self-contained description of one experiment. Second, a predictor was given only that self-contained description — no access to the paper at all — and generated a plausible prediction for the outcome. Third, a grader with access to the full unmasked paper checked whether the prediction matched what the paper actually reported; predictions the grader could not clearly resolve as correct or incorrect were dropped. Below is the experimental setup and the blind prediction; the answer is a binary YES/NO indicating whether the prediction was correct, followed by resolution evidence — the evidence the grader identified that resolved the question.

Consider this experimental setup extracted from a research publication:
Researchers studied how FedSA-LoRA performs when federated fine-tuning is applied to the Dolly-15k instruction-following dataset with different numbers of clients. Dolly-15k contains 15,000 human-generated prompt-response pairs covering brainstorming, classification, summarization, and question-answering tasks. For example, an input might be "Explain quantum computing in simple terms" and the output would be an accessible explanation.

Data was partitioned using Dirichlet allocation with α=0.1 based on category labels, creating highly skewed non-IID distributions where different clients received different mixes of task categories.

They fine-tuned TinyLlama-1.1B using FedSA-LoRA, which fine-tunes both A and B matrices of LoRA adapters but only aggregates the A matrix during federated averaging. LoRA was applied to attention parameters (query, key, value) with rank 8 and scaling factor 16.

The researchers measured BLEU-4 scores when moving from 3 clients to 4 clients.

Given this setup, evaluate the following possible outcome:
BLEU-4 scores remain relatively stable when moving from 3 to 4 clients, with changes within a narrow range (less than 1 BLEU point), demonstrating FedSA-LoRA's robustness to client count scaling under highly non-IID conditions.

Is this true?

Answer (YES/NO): NO